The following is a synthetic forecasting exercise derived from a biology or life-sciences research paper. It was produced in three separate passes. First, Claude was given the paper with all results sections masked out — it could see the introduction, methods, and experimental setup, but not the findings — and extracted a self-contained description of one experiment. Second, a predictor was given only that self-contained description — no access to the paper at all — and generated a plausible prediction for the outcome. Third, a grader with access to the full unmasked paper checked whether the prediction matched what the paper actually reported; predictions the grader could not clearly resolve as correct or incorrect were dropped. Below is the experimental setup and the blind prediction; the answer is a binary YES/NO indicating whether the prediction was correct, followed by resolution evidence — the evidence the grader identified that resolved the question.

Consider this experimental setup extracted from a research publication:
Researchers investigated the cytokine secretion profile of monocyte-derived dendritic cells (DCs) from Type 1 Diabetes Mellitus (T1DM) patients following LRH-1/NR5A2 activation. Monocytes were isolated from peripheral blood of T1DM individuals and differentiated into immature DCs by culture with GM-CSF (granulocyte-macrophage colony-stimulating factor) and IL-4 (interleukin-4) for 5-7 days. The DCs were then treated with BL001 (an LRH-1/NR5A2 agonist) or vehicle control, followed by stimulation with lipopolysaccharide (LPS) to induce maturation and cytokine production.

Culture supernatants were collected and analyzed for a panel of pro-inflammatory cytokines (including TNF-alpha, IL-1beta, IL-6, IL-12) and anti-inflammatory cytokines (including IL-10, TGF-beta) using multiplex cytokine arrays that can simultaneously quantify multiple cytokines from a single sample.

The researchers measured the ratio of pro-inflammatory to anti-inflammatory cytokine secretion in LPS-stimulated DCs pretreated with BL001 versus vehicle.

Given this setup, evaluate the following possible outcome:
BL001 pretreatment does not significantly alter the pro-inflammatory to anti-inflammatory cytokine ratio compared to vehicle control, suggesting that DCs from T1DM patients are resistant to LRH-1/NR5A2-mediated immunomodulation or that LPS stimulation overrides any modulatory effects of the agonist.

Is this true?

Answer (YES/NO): NO